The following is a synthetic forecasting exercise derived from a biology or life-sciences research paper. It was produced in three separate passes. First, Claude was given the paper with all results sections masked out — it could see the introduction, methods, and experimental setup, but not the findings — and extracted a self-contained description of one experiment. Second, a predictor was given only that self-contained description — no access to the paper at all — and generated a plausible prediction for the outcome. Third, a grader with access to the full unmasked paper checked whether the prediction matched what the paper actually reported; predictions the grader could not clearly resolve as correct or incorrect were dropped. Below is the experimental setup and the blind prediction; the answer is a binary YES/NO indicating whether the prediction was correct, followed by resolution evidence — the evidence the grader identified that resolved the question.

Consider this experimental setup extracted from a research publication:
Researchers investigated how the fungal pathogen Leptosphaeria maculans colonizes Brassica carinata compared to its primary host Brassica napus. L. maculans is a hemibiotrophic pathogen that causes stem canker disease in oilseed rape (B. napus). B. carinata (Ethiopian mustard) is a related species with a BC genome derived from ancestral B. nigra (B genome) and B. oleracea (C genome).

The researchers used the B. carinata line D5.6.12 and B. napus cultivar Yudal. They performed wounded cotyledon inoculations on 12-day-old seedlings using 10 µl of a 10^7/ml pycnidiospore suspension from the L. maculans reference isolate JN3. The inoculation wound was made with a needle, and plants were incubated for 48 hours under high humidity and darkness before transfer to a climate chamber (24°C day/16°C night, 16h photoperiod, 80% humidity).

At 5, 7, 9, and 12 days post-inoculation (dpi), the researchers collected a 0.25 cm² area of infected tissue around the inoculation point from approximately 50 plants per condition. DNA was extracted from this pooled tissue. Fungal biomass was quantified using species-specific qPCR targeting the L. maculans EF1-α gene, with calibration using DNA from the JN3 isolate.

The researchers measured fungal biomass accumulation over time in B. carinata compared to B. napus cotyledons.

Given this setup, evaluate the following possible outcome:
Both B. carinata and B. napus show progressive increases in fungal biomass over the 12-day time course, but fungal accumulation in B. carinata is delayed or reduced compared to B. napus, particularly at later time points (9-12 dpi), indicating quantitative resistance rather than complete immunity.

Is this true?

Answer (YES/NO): NO